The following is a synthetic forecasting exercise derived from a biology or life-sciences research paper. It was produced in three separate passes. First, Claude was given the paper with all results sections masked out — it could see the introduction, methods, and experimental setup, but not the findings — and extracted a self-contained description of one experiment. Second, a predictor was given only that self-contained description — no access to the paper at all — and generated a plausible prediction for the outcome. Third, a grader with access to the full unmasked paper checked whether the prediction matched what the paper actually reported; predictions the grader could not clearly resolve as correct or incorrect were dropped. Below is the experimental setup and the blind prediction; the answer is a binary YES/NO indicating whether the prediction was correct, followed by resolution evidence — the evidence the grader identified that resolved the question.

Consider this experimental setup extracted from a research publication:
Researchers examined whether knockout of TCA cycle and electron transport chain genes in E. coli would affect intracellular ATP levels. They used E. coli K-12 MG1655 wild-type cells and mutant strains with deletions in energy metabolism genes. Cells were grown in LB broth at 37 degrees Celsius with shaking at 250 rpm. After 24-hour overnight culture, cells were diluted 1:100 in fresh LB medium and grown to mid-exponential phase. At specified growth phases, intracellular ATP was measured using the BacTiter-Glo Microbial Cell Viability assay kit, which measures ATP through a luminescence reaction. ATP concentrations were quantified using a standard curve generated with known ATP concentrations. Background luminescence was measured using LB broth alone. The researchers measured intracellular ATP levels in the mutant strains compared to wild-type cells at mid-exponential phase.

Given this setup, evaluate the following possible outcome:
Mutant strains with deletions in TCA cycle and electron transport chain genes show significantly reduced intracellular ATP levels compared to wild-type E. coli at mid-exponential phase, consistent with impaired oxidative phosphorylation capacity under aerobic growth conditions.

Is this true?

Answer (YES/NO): NO